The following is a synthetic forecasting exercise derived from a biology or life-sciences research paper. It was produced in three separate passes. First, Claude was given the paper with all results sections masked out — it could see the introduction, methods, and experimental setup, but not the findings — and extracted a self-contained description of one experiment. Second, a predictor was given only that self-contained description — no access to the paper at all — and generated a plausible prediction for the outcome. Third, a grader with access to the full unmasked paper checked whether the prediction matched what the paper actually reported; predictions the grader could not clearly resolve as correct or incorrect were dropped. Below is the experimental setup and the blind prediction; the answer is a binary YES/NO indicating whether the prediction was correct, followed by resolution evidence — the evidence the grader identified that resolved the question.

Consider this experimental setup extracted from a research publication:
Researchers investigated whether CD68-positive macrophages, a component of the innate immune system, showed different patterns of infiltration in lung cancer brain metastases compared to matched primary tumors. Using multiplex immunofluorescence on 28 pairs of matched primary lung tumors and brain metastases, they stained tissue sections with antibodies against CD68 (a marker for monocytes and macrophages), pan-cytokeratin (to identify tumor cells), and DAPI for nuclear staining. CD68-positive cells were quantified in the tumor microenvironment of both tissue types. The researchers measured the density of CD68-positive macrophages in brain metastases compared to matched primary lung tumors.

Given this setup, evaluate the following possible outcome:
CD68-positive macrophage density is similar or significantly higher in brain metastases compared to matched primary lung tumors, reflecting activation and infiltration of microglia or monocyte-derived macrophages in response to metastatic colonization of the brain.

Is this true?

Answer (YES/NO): YES